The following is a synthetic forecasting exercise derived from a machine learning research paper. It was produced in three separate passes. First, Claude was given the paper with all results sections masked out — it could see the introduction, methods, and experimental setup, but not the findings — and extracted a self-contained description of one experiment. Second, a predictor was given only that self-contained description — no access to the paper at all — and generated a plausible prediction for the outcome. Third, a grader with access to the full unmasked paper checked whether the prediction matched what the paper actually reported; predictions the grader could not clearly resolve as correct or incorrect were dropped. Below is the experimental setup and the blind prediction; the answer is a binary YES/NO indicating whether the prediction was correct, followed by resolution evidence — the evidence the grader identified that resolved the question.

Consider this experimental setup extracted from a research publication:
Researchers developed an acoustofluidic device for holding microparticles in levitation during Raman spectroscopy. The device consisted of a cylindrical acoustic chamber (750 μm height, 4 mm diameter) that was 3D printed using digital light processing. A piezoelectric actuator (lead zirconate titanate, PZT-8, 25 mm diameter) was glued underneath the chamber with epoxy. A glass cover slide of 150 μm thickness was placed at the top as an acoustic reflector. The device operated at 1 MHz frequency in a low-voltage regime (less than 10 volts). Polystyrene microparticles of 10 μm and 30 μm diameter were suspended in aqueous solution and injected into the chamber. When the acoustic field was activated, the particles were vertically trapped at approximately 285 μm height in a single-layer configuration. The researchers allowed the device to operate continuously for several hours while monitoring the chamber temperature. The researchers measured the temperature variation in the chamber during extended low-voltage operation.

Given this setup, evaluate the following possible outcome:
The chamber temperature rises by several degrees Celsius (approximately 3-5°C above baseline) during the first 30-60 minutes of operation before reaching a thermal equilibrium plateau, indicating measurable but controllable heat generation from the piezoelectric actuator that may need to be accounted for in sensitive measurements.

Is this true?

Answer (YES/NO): NO